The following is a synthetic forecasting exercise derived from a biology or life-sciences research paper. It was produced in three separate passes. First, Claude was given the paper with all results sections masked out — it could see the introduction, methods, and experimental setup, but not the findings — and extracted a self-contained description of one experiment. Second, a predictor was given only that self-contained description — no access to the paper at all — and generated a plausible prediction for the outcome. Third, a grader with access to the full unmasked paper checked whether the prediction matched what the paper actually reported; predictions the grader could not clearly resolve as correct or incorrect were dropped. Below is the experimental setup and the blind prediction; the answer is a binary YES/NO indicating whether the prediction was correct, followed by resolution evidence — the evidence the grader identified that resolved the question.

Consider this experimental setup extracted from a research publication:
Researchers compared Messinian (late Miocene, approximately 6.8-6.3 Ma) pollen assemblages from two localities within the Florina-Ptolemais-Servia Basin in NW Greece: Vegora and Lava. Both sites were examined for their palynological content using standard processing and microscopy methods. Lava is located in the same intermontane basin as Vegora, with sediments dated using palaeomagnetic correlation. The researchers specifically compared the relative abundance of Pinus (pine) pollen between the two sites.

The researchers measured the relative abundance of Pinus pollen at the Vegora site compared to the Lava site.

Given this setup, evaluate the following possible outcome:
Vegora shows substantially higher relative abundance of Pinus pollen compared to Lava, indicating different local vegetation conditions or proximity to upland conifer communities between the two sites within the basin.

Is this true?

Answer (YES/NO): NO